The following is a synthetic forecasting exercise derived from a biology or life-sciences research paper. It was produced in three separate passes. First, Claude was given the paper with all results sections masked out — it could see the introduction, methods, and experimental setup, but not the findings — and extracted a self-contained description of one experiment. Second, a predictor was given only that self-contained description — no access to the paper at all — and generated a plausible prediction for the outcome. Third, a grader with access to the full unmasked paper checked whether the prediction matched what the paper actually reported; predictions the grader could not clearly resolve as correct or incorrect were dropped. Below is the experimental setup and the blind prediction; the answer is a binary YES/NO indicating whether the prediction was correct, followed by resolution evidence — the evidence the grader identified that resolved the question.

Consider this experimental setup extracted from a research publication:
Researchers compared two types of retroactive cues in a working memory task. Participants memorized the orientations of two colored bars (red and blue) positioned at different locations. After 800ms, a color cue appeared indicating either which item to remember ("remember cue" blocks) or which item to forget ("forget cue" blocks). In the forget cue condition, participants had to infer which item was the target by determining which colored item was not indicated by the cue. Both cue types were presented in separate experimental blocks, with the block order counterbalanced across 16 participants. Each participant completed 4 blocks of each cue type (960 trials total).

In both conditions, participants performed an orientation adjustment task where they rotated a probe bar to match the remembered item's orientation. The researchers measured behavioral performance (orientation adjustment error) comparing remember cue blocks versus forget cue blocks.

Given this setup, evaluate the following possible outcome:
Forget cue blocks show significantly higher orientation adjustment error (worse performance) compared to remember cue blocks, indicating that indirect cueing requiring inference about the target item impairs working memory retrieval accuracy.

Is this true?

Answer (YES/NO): YES